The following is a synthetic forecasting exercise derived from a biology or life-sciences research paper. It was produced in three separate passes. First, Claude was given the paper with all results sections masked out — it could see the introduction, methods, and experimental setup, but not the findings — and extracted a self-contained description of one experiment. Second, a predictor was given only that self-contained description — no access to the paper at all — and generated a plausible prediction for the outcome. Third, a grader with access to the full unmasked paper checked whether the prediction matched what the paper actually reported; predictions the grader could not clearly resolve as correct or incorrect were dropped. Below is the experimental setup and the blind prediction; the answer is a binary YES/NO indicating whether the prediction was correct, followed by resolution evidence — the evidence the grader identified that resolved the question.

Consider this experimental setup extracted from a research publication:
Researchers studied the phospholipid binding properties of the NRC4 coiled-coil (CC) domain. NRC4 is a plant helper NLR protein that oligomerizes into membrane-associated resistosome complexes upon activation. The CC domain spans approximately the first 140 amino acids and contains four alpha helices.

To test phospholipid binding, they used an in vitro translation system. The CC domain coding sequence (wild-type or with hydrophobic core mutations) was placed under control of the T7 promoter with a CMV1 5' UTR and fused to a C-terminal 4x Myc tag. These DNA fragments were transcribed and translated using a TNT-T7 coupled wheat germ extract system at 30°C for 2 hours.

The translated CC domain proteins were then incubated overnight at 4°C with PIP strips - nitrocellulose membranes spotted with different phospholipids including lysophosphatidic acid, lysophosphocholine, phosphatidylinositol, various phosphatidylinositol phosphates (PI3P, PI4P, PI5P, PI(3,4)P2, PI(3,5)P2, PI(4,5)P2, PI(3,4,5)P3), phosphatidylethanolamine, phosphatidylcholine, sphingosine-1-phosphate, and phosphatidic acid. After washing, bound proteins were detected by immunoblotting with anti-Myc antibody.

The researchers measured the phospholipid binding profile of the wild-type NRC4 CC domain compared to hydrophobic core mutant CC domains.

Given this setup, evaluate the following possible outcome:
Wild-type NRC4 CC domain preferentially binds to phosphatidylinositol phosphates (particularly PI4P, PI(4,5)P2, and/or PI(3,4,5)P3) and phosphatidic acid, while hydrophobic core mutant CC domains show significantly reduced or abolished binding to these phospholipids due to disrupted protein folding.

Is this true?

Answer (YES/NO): NO